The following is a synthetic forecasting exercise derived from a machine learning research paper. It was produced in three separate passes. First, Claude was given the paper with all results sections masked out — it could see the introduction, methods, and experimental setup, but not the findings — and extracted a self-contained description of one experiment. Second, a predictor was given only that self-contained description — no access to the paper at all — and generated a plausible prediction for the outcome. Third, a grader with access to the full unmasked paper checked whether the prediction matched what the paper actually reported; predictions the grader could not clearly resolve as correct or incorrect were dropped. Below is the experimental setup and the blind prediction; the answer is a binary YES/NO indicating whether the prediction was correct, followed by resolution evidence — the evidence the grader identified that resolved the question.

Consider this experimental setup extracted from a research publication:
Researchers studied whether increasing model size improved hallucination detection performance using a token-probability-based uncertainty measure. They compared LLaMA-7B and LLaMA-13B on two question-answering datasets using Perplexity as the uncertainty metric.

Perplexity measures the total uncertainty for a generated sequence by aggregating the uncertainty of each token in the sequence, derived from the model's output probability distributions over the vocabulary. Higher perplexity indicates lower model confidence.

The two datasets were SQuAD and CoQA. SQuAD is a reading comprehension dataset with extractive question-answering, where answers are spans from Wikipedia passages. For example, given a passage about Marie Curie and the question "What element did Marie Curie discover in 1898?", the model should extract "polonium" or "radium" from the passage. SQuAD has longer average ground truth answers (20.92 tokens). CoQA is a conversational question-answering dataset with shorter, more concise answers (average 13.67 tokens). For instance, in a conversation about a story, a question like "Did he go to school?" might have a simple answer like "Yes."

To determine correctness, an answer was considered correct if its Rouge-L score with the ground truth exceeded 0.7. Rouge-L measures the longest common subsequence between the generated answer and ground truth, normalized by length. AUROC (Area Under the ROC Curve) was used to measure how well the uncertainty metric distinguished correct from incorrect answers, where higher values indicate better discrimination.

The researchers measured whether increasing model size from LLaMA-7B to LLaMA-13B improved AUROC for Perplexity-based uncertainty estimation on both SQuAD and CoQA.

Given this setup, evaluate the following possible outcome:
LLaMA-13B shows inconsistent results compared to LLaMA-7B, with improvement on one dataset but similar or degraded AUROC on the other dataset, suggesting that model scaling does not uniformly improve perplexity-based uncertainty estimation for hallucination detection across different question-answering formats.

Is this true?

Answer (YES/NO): YES